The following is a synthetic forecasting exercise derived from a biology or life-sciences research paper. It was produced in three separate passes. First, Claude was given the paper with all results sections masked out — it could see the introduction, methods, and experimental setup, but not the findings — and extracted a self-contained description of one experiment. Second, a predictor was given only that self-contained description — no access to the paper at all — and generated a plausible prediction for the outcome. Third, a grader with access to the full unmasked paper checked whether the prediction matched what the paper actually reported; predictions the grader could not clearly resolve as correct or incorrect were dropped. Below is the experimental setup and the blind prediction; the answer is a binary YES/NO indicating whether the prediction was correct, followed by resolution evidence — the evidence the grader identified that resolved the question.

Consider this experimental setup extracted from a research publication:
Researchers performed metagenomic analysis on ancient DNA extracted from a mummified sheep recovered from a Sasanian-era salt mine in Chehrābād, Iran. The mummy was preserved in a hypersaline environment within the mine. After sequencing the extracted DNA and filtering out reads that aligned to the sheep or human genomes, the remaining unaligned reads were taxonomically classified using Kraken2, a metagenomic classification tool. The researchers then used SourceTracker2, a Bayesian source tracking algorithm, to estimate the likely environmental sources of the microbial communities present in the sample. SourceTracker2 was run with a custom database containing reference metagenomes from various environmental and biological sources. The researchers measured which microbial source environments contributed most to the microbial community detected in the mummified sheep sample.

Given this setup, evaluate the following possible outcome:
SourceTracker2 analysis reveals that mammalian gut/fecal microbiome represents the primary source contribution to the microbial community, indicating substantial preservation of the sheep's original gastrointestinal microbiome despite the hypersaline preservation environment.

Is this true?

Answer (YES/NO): NO